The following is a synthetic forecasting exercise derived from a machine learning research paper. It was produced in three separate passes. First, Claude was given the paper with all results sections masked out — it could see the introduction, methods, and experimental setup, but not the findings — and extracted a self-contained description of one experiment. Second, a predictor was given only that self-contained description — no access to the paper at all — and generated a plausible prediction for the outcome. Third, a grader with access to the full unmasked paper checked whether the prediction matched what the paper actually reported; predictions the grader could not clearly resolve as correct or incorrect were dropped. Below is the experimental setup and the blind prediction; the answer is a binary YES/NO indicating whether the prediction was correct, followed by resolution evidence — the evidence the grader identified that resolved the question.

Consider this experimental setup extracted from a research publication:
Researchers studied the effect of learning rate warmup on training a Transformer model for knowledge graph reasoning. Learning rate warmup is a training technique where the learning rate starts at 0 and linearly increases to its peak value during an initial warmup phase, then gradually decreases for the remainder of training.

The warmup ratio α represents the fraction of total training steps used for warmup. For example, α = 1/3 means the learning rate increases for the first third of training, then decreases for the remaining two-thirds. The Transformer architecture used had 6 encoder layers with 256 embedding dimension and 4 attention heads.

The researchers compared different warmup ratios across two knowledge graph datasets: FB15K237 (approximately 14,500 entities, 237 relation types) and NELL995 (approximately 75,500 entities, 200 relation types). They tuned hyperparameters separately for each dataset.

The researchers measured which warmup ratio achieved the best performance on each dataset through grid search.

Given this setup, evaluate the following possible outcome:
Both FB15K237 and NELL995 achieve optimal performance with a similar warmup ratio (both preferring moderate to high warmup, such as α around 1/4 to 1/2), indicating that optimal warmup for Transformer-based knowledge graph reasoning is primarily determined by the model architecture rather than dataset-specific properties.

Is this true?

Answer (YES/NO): NO